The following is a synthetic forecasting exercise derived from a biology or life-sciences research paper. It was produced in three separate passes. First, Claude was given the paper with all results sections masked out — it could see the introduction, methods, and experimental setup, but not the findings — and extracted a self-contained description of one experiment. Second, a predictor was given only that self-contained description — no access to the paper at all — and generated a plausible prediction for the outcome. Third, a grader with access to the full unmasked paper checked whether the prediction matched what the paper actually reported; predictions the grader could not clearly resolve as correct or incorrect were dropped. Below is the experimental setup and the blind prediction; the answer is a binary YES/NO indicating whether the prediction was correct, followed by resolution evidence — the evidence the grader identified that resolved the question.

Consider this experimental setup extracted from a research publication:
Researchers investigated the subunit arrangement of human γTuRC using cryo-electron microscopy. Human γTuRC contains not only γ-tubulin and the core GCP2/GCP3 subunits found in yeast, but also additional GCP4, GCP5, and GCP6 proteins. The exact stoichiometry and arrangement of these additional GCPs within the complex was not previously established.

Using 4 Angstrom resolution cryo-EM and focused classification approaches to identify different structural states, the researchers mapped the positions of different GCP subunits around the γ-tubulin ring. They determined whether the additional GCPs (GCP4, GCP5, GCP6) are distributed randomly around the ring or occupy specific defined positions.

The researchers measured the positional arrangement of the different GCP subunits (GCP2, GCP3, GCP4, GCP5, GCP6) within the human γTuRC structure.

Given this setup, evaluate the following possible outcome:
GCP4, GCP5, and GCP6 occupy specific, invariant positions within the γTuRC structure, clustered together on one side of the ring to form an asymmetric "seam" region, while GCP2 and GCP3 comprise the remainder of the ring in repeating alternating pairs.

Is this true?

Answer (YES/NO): YES